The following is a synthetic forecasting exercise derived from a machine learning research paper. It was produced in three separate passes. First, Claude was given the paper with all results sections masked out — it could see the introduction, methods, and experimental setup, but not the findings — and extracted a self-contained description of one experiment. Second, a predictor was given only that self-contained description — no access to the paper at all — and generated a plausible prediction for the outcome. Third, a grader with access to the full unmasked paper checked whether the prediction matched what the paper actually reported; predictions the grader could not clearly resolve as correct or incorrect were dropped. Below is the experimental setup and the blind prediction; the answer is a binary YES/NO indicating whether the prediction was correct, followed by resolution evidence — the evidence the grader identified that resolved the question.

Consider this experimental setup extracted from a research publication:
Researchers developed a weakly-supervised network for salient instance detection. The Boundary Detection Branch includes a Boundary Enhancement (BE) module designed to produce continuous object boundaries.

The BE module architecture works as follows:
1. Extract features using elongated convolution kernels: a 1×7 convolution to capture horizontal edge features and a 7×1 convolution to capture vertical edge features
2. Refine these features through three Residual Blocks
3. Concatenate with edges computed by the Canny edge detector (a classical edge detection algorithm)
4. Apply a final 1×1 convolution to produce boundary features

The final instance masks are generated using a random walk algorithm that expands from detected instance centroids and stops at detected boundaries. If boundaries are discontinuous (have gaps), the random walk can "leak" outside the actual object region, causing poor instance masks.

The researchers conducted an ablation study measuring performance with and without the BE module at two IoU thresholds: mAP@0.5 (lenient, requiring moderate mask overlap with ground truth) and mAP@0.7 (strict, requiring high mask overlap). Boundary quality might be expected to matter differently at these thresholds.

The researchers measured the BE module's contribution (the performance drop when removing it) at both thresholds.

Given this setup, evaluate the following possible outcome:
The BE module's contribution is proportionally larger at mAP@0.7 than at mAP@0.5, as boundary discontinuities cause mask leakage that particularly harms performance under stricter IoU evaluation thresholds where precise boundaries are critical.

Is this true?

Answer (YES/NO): NO